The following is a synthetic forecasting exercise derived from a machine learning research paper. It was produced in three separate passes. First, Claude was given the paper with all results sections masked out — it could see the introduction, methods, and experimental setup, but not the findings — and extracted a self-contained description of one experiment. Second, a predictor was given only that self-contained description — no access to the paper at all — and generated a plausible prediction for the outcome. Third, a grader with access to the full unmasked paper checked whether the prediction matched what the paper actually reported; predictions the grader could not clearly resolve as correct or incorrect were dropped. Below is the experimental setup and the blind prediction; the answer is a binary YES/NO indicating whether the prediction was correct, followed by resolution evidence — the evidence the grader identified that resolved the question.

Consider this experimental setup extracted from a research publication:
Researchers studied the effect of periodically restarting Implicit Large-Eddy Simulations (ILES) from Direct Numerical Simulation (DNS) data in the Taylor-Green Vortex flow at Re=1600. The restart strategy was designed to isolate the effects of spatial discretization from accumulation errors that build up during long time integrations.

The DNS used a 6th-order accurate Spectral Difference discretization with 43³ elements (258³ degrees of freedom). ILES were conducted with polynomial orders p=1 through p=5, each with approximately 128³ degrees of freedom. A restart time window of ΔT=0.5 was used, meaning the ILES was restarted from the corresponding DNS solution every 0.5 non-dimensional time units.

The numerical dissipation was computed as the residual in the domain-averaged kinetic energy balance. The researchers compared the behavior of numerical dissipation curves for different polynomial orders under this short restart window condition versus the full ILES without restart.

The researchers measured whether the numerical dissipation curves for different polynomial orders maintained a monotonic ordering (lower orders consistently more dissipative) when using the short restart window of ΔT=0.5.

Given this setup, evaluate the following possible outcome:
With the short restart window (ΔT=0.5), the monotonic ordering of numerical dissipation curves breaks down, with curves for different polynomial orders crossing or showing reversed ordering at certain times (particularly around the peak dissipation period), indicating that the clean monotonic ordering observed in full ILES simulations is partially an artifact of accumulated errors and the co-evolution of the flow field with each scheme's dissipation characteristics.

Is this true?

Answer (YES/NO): NO